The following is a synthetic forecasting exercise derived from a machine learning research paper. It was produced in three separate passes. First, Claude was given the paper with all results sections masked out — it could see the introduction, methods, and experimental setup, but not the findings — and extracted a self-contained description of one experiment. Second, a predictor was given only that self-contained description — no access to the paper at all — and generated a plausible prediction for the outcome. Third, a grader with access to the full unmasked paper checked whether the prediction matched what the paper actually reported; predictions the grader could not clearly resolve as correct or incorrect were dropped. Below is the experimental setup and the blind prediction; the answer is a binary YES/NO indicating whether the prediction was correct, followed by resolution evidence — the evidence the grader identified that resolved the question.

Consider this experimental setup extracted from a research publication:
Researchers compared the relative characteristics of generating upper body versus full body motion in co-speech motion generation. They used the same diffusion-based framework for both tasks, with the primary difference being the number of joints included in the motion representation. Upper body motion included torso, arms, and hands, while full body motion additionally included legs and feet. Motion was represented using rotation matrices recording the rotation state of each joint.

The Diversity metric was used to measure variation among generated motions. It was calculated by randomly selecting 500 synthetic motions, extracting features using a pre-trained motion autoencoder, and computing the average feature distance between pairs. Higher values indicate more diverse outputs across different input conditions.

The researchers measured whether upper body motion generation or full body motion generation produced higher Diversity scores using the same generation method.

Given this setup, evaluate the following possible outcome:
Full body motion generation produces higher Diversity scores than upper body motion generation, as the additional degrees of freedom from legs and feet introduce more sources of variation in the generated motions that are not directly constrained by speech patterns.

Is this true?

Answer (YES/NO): YES